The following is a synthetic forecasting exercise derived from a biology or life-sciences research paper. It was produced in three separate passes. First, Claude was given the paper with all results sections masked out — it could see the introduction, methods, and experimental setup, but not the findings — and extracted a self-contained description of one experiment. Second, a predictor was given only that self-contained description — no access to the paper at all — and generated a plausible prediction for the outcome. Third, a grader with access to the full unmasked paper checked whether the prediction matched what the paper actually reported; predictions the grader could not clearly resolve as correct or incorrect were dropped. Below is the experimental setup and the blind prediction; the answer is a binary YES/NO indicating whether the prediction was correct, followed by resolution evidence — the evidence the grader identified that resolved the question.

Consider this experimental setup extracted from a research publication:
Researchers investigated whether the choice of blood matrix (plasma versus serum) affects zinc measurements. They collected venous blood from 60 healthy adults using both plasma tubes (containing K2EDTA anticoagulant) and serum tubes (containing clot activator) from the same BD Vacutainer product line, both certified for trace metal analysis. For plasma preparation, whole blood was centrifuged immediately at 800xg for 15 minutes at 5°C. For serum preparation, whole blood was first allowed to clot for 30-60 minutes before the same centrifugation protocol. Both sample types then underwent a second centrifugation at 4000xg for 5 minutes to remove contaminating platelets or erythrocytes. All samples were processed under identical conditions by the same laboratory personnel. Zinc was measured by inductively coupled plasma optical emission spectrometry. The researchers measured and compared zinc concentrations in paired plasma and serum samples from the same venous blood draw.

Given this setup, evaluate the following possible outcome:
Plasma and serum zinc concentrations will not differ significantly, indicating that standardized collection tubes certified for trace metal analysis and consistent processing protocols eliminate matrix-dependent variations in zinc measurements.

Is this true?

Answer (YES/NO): NO